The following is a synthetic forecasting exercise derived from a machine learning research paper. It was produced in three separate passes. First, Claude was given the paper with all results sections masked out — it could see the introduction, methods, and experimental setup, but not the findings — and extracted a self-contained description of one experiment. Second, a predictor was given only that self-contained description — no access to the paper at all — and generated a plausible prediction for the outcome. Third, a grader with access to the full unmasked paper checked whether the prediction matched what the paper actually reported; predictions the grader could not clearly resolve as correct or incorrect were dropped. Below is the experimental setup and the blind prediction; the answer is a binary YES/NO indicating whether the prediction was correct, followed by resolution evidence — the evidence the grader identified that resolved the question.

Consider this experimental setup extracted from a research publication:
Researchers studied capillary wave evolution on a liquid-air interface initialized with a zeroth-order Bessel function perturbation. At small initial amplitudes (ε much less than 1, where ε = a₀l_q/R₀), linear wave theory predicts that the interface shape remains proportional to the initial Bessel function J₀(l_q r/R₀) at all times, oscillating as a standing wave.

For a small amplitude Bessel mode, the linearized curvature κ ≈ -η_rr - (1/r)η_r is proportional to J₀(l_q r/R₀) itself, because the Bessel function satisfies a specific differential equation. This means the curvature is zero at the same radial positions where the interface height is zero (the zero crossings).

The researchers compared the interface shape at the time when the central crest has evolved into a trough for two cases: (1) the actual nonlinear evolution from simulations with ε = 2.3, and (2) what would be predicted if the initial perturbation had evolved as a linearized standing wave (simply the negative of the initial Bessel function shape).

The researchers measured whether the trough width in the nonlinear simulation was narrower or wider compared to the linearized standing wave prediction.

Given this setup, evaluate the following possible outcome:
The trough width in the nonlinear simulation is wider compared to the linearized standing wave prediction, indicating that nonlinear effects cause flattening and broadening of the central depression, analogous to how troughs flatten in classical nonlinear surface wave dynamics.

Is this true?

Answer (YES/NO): NO